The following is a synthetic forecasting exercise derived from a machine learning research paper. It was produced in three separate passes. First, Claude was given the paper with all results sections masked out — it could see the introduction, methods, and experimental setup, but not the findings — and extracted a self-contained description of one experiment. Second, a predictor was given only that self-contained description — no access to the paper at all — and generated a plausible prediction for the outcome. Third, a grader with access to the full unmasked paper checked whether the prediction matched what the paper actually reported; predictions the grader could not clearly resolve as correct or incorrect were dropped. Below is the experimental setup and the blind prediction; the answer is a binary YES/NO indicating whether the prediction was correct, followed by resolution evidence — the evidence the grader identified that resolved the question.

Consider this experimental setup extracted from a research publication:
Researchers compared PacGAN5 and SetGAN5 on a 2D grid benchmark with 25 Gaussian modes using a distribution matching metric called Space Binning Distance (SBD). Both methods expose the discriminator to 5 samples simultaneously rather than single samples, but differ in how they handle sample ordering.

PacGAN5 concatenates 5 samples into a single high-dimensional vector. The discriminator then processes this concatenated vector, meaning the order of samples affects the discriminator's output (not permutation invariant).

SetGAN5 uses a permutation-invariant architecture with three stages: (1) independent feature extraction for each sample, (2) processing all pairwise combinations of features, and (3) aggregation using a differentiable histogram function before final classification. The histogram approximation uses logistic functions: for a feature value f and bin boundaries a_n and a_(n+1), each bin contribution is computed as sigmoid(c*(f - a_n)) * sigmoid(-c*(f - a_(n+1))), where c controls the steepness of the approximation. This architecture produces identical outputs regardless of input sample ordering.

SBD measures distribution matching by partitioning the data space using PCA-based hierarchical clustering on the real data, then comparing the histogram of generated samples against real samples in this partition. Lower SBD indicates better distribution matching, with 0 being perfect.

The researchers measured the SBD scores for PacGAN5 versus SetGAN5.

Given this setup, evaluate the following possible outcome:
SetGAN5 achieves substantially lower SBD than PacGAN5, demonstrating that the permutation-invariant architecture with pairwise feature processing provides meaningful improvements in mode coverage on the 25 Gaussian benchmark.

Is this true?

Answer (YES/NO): NO